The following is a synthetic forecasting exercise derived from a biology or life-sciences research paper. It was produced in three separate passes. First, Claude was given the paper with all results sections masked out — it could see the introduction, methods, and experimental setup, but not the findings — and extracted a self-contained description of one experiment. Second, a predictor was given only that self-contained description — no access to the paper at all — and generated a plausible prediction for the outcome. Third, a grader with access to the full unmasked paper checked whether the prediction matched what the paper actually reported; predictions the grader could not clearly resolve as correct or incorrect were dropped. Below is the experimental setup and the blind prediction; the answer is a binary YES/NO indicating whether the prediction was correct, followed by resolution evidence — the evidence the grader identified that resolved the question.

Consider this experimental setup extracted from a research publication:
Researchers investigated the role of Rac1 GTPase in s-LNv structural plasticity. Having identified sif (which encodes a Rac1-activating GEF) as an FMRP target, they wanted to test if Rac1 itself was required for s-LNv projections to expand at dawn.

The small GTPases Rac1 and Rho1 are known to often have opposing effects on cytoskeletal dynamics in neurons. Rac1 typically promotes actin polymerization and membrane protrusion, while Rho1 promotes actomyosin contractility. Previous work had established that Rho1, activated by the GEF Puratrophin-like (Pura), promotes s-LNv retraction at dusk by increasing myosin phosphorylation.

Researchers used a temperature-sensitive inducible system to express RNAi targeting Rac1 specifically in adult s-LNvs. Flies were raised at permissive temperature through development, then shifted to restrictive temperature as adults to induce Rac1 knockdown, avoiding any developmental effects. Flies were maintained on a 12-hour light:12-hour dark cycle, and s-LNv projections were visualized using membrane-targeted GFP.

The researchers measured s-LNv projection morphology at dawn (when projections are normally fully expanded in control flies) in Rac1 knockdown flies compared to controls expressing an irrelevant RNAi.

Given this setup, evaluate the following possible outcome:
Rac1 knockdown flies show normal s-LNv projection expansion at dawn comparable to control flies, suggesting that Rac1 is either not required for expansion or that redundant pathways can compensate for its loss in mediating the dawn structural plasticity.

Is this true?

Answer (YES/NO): NO